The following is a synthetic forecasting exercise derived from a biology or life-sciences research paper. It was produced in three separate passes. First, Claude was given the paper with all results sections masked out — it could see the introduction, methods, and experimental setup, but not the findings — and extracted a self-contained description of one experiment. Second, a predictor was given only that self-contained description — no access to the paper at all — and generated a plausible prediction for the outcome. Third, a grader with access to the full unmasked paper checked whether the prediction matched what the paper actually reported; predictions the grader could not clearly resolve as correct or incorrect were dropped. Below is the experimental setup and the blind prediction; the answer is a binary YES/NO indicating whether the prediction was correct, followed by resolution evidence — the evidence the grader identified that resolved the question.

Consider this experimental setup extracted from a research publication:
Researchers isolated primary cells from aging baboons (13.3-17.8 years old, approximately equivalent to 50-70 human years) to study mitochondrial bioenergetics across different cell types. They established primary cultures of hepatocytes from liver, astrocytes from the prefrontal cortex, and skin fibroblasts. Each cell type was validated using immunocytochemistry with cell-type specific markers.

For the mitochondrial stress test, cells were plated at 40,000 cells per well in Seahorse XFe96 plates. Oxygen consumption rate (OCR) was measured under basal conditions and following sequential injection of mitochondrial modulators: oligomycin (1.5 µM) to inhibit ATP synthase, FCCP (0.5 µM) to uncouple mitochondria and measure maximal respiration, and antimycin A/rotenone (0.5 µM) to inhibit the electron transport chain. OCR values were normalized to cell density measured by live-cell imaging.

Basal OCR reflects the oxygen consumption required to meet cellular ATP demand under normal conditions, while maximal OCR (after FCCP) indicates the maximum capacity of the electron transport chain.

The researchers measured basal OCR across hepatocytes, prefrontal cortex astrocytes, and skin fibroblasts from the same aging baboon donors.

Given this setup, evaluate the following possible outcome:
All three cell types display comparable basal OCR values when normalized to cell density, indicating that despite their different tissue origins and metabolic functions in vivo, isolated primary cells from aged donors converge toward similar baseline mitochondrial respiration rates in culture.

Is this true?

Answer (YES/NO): NO